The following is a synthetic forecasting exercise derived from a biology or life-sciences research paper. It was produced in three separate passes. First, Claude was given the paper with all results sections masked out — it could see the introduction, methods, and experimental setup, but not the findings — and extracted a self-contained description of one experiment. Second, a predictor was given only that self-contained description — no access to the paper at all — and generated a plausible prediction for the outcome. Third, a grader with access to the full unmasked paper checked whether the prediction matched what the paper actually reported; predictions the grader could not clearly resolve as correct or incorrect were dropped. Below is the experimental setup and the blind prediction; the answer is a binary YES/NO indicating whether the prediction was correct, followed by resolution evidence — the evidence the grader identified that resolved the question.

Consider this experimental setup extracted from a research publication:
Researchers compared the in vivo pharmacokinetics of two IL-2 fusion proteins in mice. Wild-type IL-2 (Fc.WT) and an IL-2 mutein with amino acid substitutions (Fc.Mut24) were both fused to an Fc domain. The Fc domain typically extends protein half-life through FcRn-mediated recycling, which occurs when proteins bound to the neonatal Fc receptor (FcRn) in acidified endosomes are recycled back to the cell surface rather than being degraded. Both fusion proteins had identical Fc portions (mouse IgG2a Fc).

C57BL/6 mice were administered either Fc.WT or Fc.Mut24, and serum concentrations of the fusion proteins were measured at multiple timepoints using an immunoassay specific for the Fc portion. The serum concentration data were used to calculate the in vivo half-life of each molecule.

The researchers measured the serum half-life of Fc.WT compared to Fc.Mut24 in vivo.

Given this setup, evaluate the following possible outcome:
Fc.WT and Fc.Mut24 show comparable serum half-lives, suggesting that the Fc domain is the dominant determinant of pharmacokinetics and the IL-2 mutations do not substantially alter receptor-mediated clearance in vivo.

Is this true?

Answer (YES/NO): NO